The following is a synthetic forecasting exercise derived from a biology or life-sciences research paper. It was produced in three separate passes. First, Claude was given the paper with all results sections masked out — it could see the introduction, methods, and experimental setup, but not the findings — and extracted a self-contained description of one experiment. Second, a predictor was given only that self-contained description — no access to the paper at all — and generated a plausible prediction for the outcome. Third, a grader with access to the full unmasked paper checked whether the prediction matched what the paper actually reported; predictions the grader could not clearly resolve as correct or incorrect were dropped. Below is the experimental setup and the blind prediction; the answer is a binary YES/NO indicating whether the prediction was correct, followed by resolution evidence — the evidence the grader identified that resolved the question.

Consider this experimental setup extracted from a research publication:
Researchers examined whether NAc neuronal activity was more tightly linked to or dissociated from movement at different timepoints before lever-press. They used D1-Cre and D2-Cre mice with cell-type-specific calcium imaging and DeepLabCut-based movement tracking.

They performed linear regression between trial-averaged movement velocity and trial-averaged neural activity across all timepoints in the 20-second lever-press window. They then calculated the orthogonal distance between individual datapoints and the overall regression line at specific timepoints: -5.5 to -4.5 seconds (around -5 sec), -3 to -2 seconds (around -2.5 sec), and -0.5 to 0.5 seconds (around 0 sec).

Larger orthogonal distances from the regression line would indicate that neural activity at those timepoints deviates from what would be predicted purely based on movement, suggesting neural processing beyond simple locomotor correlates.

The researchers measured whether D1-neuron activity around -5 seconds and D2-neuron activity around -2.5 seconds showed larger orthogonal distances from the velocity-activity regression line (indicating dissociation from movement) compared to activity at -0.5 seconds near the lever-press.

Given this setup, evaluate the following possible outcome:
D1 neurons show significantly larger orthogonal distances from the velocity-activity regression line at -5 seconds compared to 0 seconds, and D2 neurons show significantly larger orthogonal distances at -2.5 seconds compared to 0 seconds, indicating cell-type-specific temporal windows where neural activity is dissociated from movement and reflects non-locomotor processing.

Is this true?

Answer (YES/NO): NO